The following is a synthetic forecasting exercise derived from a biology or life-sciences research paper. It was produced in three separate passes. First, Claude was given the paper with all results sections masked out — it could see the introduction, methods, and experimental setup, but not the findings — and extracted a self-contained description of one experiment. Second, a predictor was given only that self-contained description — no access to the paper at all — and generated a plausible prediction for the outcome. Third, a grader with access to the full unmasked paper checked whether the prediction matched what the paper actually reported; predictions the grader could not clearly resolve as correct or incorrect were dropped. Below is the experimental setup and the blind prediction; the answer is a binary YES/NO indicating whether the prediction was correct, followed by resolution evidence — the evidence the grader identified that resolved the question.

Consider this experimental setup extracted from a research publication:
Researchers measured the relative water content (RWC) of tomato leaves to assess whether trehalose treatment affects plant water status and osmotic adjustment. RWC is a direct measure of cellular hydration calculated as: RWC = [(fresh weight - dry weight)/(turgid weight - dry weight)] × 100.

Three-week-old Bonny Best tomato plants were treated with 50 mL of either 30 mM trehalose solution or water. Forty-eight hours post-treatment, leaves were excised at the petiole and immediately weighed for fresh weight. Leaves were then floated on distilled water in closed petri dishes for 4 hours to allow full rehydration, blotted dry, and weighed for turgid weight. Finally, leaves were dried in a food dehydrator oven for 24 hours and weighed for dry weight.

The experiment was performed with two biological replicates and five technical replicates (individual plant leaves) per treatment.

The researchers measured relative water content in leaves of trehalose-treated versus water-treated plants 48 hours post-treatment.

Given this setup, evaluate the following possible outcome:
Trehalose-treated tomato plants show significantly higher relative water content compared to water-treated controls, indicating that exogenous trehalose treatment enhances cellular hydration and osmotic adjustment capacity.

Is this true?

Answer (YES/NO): NO